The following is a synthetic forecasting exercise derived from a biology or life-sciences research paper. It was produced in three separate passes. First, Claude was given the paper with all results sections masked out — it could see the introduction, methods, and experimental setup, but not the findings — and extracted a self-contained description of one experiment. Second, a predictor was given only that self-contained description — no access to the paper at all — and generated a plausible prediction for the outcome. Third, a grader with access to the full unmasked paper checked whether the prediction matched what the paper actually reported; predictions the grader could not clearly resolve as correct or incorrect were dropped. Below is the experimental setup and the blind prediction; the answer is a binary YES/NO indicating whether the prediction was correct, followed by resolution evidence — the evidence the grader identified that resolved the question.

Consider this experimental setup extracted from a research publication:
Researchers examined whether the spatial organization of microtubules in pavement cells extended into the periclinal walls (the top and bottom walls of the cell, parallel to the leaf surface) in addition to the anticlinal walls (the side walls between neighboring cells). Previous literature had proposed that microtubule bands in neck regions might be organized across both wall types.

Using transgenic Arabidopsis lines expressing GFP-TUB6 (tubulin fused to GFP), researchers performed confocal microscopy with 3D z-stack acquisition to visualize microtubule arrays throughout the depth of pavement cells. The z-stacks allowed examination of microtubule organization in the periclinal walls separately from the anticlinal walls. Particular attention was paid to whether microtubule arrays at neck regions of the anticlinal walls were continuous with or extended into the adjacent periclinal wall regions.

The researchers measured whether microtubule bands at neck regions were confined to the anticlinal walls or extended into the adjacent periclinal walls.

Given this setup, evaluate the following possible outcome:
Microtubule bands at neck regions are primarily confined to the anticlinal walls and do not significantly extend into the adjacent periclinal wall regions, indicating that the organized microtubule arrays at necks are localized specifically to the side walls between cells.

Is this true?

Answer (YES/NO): NO